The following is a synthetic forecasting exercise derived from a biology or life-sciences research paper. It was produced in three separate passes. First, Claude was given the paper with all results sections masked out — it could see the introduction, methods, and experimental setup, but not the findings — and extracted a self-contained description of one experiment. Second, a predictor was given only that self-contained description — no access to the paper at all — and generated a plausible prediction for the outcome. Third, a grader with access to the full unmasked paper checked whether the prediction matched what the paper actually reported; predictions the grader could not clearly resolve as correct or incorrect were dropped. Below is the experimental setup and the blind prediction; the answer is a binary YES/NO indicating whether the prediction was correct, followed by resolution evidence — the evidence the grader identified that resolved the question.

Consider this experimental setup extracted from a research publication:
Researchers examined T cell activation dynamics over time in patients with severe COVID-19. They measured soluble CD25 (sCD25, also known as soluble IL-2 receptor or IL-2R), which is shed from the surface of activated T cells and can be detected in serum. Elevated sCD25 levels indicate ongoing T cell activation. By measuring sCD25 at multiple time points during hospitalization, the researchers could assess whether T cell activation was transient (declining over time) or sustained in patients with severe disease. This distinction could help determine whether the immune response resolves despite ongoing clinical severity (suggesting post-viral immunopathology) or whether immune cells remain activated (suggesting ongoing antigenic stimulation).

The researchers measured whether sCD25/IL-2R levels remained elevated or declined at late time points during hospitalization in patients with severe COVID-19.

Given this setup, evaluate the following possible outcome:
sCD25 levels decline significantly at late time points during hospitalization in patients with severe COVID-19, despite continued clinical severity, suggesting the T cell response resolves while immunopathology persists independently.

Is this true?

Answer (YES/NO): NO